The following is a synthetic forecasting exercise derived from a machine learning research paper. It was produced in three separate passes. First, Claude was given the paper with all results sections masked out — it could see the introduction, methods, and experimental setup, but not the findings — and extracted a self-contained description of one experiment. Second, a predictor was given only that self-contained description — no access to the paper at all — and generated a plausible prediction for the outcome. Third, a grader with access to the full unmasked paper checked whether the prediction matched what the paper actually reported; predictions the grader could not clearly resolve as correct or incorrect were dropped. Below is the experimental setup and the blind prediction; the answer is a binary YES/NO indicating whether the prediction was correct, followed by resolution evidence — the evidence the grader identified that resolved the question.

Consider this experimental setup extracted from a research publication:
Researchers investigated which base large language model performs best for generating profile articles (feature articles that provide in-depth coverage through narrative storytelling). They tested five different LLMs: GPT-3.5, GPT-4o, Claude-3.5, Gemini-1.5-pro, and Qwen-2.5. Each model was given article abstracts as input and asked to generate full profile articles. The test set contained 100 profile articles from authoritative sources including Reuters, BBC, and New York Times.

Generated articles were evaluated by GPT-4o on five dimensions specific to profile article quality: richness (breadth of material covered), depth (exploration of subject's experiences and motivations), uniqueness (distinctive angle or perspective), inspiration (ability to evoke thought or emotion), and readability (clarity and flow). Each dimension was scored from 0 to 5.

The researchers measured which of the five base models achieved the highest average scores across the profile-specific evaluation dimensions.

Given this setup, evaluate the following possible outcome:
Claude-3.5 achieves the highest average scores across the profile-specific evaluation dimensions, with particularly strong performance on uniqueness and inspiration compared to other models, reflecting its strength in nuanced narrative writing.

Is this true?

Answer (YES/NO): NO